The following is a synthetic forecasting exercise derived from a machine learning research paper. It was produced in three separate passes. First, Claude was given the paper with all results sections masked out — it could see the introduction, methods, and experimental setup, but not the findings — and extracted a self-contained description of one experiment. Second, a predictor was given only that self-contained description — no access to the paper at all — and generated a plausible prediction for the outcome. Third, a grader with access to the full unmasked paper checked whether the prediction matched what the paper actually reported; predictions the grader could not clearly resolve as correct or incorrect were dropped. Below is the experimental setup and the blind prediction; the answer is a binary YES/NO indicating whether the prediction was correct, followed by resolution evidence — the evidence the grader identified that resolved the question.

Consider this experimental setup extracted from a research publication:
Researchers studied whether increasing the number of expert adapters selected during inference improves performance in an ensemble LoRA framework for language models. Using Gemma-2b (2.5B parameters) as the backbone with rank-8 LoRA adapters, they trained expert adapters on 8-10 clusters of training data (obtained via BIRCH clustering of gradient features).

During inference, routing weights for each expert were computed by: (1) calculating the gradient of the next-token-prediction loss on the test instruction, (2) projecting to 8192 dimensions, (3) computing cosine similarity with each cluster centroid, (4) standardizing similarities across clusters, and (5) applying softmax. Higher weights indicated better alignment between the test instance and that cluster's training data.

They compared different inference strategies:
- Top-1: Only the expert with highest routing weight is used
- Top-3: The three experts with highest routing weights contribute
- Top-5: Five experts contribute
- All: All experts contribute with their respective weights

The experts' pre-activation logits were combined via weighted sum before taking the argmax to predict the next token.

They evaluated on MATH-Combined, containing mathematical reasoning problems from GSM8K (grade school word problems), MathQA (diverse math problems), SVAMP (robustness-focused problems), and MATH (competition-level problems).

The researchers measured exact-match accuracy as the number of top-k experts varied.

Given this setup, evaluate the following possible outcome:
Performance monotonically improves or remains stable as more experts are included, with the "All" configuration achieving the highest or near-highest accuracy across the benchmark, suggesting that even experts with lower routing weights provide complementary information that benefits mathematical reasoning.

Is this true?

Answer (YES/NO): YES